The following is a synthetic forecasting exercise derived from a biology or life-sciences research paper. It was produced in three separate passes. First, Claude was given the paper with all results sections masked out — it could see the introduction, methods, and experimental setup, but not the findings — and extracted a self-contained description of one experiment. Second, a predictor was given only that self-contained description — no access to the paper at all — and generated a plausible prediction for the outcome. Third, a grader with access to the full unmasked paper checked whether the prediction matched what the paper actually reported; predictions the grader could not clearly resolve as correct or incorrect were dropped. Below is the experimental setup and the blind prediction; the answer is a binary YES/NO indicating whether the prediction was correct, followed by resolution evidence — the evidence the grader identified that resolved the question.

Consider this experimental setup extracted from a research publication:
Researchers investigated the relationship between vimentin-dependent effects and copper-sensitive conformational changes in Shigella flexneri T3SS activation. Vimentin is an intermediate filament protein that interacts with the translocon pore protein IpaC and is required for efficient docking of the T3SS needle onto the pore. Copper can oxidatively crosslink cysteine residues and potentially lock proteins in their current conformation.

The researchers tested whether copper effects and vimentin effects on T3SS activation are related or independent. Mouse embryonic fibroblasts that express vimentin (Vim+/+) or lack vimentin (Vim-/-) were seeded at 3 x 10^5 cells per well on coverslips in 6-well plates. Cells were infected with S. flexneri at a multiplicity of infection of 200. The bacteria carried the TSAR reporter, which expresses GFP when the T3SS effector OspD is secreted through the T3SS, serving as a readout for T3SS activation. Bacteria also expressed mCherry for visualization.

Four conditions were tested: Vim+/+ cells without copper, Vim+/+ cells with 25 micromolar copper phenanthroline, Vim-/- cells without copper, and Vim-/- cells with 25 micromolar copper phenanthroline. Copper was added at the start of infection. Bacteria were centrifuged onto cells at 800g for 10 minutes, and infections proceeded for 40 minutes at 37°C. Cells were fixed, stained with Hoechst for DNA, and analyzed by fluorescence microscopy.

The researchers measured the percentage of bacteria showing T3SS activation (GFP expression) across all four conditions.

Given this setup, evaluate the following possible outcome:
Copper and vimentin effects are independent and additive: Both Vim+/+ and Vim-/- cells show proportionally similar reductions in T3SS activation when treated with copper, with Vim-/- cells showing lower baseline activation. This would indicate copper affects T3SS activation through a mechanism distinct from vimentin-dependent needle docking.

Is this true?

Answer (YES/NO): NO